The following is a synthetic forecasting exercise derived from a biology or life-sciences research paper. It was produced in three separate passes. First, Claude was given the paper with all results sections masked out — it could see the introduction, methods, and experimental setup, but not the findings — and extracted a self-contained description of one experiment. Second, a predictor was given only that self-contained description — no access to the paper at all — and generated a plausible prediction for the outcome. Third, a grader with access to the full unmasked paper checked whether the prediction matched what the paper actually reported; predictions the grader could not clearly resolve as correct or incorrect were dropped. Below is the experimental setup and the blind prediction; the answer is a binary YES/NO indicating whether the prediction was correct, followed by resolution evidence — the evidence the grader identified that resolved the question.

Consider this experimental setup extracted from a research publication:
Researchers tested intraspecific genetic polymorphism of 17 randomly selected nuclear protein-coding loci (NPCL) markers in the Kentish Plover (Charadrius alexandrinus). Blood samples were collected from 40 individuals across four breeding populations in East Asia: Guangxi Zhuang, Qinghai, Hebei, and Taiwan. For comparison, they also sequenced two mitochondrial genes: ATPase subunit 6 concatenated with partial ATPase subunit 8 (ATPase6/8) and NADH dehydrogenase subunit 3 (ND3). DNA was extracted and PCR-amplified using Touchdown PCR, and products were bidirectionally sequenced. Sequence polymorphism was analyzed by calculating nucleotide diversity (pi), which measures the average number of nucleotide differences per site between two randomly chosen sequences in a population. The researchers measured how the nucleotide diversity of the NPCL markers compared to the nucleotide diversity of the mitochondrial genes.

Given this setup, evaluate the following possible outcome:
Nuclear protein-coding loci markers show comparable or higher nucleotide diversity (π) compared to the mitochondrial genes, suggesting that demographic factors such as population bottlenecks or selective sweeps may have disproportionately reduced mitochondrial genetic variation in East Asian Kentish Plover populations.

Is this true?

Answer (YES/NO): YES